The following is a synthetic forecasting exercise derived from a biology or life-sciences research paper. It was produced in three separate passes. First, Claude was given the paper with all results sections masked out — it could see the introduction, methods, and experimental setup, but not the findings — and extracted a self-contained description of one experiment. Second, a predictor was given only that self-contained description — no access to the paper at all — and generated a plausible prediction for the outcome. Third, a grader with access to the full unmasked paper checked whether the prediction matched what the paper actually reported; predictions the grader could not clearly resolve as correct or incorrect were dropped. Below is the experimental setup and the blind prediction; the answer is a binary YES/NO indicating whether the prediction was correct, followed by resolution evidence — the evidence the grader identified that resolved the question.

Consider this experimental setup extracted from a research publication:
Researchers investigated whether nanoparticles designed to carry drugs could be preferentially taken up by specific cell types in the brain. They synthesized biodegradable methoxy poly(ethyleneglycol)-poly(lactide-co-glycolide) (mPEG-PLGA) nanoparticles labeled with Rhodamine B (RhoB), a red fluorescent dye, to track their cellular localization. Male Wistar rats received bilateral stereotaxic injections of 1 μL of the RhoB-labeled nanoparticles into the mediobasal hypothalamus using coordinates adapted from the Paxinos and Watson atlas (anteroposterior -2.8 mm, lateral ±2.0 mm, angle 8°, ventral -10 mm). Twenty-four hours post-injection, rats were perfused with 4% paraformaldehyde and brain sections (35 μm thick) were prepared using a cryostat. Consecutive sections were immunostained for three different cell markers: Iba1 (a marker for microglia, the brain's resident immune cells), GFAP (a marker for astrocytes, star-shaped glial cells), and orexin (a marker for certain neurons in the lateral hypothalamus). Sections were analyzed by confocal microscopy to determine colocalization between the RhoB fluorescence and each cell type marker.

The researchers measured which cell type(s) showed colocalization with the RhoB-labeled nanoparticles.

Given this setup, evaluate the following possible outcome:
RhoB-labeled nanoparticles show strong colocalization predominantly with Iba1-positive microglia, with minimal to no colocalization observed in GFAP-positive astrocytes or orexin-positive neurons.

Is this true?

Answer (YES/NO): YES